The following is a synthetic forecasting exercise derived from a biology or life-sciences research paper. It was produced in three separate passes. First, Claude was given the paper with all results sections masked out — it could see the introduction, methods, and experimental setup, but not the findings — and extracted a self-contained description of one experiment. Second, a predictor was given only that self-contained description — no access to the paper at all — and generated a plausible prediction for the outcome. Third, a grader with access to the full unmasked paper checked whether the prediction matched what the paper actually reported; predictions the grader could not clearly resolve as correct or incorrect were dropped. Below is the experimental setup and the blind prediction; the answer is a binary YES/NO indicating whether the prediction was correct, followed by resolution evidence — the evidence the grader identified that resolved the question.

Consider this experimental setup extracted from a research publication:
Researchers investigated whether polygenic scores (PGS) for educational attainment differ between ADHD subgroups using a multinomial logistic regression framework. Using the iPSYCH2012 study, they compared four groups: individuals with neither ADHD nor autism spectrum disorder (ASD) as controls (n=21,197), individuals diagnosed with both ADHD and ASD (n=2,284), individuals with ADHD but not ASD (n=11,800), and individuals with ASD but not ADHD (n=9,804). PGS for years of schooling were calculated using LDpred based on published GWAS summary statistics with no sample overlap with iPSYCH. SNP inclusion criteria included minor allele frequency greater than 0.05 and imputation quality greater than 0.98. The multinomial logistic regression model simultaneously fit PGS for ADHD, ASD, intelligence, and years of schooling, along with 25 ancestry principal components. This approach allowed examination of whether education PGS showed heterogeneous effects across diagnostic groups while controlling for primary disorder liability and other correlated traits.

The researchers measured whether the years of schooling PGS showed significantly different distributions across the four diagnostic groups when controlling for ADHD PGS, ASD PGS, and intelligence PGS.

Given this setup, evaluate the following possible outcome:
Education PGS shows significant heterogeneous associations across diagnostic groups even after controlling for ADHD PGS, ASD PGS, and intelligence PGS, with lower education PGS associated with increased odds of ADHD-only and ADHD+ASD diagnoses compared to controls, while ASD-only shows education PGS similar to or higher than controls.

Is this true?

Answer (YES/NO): NO